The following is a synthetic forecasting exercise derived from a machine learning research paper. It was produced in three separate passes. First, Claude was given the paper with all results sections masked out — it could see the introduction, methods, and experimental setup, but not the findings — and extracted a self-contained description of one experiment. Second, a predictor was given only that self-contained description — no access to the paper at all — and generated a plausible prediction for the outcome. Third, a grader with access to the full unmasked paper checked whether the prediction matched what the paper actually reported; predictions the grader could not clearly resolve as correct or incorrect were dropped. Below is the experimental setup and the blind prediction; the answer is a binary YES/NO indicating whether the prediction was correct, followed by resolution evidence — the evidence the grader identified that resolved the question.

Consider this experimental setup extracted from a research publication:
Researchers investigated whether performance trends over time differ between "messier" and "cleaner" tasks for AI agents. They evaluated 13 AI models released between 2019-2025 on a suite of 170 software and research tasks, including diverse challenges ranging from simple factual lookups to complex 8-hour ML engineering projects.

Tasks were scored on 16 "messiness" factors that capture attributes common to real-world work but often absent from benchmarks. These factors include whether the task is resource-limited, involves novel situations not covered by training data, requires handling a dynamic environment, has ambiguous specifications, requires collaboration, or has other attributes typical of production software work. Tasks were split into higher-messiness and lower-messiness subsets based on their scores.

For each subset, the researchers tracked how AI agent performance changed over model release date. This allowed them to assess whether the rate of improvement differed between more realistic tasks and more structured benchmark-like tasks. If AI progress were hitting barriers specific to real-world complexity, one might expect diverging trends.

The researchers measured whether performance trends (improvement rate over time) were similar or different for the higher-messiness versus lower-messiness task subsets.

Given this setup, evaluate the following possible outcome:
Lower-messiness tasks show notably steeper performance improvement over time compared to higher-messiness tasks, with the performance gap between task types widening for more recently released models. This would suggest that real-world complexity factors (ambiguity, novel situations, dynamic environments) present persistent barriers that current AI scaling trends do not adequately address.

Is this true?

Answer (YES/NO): NO